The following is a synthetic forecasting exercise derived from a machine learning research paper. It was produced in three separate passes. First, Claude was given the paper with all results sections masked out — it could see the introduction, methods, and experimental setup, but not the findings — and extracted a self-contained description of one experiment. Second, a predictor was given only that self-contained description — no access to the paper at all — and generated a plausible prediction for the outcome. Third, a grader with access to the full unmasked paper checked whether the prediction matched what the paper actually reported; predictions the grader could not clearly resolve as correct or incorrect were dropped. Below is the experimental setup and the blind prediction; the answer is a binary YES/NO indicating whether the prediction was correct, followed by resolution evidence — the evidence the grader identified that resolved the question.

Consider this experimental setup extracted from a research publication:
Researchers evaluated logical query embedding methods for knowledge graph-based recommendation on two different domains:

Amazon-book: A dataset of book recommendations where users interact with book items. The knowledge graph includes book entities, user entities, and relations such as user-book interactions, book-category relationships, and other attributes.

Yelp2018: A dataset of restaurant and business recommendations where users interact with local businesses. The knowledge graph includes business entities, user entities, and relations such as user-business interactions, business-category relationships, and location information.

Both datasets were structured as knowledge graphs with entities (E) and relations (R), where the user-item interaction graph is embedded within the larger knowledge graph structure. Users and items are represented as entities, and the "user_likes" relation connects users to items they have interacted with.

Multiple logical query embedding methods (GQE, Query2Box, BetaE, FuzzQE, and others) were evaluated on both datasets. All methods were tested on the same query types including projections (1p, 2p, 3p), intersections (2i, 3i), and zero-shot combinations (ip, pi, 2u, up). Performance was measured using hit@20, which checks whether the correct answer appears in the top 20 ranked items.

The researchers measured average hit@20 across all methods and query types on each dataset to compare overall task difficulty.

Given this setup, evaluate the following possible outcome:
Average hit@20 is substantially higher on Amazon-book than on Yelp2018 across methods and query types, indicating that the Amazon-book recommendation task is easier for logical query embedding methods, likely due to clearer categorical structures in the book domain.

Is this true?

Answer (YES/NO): YES